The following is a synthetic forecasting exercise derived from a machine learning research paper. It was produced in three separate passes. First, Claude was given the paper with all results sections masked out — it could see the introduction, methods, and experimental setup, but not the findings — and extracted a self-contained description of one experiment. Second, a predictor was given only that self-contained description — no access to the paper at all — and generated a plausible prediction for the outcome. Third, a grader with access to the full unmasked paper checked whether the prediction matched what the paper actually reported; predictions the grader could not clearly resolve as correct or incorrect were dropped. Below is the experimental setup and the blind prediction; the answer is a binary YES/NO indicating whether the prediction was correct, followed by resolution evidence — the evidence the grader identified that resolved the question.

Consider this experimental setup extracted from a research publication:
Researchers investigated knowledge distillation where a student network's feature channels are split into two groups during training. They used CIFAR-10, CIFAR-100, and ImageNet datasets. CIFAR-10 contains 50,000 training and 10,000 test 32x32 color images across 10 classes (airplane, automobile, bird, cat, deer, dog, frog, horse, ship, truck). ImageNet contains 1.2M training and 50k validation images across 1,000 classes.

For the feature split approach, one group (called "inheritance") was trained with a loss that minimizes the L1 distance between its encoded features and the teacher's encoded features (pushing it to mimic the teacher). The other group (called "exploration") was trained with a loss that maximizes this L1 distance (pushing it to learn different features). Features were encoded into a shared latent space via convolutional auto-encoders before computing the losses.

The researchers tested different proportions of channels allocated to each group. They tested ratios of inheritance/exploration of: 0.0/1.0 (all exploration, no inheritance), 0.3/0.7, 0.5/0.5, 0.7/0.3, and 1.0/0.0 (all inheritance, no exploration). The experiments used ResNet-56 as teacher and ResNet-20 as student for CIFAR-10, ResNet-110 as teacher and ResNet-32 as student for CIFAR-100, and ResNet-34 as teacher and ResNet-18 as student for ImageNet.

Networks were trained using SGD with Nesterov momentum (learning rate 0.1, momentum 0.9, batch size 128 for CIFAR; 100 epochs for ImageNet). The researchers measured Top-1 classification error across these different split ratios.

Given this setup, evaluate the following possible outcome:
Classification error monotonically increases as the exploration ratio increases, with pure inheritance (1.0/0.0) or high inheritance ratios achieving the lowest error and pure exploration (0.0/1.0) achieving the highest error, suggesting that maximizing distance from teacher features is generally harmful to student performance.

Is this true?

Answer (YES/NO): NO